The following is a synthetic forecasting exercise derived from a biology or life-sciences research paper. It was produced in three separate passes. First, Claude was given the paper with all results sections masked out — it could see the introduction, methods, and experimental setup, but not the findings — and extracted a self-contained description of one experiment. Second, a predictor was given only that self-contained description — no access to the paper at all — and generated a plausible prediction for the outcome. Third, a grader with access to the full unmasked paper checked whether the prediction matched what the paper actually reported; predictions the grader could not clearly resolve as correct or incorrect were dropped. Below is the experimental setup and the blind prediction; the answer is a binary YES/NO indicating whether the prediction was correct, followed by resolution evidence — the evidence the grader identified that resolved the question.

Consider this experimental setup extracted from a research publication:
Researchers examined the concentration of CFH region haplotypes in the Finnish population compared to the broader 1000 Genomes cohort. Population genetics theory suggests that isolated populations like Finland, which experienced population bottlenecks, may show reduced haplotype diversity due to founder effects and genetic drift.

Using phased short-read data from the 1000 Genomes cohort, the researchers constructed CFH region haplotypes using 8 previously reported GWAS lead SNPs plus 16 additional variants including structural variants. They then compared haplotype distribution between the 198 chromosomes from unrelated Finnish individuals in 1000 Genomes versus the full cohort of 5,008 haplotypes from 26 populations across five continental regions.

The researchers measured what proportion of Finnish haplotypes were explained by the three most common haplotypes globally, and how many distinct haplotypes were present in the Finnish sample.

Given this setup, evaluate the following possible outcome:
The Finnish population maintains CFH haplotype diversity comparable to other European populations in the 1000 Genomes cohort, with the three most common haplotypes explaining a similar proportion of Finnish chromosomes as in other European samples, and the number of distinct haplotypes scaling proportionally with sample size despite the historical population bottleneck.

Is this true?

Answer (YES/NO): NO